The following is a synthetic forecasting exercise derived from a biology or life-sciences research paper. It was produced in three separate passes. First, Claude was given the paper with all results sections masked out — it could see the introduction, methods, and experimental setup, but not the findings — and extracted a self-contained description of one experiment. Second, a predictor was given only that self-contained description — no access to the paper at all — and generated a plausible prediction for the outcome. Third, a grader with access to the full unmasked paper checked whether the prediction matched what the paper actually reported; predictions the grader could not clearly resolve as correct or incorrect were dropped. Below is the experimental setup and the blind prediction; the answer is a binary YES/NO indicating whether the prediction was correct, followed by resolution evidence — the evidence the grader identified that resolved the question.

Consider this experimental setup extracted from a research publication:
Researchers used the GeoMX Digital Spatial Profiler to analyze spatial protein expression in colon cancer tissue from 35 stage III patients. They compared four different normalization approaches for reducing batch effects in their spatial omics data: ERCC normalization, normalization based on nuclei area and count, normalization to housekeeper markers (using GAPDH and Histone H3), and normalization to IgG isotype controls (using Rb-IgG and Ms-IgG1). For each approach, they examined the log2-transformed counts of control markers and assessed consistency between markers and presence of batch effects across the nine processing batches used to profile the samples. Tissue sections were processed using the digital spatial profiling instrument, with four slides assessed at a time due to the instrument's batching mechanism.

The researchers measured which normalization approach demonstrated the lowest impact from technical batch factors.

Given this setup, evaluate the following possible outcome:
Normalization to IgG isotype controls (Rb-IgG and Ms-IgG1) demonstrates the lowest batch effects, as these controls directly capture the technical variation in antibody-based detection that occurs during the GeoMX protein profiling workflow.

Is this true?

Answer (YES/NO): YES